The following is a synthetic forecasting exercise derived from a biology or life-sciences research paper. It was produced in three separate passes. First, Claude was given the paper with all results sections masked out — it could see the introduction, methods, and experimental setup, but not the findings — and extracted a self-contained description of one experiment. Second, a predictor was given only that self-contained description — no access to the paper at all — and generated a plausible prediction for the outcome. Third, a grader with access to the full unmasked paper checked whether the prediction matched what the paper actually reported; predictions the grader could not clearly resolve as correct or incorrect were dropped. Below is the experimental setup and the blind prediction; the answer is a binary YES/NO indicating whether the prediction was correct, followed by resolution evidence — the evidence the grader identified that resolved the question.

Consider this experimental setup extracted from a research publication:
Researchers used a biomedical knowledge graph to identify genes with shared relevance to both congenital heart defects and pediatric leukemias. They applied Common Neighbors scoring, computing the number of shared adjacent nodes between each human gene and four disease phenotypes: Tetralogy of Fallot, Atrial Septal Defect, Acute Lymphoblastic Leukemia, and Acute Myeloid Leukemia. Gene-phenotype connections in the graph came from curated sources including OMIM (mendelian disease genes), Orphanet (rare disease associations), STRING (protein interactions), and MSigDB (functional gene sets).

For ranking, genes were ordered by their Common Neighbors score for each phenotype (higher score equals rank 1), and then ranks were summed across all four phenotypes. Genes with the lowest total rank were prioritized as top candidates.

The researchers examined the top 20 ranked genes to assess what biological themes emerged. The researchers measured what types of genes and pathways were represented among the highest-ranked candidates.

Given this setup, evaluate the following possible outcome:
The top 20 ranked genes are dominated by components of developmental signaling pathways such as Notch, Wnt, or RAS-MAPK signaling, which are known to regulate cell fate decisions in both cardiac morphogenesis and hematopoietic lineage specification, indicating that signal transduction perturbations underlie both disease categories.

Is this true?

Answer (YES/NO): YES